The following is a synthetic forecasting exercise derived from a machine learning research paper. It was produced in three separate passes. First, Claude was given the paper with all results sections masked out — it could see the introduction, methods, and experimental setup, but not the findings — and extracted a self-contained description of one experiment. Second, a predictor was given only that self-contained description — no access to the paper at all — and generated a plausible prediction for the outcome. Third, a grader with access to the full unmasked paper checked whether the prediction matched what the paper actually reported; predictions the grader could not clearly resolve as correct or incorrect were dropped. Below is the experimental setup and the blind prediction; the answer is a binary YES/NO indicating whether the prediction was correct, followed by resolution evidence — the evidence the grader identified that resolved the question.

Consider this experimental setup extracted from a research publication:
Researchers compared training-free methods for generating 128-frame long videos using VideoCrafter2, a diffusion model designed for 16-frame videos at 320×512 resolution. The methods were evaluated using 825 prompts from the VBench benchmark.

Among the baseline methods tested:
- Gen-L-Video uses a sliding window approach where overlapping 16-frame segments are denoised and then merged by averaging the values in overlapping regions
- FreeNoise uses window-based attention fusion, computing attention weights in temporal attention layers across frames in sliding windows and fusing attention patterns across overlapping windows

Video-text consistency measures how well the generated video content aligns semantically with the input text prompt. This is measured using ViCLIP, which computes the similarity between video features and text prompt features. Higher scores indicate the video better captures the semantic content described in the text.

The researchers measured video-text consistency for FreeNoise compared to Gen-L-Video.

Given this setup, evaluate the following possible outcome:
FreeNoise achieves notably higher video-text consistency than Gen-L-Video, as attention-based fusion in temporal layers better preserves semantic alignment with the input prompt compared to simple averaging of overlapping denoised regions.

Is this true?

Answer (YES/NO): YES